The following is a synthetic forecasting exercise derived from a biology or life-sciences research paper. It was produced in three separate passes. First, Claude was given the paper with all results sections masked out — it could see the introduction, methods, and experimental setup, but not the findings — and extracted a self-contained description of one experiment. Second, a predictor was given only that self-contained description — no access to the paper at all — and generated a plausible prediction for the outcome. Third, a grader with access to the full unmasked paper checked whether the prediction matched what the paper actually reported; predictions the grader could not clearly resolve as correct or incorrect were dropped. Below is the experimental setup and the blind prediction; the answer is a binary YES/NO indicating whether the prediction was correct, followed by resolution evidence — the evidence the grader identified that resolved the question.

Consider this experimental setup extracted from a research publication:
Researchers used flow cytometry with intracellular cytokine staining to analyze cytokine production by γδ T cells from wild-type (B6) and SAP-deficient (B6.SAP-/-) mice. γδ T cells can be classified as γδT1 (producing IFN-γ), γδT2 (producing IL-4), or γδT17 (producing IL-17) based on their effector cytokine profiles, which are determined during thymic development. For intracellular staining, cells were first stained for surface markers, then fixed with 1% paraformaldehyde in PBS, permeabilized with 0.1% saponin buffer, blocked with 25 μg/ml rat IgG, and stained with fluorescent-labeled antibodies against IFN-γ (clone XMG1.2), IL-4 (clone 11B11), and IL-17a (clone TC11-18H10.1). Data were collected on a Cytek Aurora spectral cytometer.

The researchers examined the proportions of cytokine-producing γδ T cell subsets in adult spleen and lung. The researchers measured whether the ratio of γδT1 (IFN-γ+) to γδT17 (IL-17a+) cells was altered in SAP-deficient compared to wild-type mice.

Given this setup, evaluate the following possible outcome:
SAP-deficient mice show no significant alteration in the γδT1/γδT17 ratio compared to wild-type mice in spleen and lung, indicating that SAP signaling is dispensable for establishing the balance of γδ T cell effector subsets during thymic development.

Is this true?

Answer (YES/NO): NO